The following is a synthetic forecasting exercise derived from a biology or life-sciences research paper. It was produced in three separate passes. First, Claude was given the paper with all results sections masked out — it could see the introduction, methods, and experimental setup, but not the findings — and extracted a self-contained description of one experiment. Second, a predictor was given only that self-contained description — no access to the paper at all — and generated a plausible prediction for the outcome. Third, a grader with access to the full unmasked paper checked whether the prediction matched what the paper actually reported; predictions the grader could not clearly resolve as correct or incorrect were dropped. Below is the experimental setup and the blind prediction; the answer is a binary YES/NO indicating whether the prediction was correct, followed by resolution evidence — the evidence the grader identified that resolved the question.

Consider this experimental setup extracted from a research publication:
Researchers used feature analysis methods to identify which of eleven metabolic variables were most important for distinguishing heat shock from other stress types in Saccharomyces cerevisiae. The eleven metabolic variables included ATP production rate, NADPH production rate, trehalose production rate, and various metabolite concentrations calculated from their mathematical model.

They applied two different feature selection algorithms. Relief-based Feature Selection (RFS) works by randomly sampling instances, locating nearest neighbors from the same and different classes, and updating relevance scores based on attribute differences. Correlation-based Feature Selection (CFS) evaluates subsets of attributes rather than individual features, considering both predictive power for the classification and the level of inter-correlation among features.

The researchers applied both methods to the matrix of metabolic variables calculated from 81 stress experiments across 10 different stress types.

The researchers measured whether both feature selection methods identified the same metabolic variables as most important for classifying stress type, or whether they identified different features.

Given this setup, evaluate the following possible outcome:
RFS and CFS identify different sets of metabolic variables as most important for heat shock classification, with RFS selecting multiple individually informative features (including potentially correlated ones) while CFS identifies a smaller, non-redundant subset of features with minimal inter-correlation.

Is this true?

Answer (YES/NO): NO